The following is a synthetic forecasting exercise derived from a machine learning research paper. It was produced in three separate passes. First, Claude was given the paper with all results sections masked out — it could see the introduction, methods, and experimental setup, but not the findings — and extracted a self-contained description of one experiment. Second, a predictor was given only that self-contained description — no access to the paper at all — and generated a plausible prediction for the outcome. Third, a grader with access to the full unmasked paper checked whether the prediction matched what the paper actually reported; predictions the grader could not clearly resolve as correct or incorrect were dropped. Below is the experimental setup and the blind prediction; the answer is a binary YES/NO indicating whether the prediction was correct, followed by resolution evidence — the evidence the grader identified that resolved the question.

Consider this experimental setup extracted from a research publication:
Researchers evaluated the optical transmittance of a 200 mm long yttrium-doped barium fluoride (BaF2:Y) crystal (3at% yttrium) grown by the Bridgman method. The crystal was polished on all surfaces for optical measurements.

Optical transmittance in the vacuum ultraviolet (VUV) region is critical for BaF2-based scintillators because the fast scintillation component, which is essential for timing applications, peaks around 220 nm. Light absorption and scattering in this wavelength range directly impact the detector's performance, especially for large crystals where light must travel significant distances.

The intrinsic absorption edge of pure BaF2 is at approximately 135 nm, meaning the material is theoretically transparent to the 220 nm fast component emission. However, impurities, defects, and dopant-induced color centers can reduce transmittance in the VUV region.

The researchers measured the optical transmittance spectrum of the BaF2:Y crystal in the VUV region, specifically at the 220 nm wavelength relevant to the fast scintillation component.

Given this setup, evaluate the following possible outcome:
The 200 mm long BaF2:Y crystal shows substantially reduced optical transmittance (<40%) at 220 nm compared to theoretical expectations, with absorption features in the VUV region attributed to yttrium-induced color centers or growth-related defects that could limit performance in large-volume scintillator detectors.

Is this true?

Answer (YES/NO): NO